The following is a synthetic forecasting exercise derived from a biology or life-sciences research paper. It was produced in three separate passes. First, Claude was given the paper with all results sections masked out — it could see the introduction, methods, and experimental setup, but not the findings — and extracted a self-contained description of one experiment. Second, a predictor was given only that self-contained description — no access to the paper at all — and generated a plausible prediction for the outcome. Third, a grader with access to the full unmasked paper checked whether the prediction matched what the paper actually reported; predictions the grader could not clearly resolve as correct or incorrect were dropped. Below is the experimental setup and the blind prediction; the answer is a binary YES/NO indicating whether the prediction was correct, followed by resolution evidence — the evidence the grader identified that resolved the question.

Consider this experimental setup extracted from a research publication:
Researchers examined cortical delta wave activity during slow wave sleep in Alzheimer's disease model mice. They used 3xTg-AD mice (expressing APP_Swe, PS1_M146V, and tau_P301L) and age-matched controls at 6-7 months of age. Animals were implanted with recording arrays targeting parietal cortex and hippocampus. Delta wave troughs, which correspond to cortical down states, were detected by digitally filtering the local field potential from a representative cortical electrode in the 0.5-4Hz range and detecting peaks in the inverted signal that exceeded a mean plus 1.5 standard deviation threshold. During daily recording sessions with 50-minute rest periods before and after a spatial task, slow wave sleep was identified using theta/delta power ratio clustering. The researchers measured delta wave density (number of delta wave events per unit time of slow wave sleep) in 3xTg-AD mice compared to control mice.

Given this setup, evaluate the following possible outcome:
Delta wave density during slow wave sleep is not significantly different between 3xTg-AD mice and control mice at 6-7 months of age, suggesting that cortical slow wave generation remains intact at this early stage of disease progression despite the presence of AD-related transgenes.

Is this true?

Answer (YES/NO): YES